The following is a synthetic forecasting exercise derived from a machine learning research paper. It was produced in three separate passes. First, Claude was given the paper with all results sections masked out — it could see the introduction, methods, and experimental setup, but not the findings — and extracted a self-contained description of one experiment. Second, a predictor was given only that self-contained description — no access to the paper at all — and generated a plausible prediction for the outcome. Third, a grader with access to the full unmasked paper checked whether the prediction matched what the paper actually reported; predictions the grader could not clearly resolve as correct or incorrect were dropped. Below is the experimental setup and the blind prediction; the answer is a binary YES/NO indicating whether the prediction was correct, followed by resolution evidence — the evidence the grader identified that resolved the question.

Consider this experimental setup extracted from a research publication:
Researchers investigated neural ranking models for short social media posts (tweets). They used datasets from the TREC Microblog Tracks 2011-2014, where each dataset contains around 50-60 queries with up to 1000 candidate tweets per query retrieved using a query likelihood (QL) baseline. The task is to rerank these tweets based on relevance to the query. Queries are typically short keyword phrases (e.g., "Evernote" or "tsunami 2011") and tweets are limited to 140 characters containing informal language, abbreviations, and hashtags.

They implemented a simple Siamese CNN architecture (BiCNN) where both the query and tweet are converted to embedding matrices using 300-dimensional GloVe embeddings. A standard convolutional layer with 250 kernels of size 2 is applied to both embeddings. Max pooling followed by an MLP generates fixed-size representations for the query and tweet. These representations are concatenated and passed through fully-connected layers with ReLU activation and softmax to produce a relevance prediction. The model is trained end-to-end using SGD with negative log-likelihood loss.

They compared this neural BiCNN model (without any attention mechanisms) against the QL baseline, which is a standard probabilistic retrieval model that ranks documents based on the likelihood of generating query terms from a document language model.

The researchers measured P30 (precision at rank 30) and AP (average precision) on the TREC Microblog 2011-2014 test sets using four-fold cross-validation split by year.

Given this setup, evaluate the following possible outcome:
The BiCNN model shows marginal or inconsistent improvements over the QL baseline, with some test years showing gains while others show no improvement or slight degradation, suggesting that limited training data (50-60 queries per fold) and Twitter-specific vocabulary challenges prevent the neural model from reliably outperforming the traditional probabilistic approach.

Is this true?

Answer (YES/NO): NO